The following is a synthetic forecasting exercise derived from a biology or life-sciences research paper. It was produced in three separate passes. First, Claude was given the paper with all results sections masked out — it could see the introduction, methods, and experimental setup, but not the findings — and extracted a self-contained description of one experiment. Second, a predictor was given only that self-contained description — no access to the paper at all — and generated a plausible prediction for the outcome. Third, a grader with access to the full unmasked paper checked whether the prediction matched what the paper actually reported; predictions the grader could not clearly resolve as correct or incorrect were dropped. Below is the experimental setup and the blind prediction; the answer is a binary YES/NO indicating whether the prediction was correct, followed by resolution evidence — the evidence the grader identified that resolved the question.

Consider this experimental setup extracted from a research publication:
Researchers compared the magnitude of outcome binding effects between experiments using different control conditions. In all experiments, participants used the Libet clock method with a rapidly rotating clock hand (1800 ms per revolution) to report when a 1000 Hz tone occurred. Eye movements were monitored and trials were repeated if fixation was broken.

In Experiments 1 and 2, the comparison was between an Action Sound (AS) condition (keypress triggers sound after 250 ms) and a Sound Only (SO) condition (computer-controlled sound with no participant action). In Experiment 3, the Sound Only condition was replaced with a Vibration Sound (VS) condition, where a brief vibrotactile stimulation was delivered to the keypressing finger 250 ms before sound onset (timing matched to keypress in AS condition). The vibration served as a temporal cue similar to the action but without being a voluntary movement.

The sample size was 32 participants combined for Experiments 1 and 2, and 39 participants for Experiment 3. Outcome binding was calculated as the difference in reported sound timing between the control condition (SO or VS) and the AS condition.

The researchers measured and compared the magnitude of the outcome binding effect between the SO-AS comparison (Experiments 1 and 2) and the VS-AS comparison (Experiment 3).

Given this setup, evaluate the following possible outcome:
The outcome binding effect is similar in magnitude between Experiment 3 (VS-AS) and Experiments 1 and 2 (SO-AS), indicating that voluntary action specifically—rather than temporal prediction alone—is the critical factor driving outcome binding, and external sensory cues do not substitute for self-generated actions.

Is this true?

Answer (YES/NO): NO